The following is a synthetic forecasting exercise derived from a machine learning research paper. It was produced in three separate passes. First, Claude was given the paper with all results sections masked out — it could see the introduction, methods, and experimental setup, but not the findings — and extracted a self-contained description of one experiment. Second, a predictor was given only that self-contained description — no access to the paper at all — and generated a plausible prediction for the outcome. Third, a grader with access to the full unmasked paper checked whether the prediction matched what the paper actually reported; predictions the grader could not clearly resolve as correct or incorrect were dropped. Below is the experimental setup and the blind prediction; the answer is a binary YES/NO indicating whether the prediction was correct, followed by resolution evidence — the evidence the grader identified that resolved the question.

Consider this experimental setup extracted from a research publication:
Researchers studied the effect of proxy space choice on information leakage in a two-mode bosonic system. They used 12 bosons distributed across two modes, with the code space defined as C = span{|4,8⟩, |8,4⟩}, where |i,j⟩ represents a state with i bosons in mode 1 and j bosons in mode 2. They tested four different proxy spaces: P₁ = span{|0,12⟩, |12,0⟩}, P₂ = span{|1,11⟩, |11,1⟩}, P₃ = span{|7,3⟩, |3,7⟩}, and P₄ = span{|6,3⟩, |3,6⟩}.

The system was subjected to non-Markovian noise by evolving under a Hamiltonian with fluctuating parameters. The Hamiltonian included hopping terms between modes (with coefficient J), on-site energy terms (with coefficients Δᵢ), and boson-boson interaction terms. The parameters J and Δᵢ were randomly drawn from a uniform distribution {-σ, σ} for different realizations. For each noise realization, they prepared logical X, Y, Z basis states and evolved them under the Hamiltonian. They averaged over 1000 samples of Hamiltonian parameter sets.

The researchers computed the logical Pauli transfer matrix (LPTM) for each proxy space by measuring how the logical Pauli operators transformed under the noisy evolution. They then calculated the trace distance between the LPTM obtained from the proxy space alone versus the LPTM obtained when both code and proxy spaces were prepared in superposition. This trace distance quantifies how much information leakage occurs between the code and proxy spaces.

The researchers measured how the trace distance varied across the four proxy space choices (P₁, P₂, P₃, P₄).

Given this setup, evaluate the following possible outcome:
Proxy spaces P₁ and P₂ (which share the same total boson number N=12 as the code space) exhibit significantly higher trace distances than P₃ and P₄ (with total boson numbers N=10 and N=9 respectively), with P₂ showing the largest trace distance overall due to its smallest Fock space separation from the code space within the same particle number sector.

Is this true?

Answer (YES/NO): YES